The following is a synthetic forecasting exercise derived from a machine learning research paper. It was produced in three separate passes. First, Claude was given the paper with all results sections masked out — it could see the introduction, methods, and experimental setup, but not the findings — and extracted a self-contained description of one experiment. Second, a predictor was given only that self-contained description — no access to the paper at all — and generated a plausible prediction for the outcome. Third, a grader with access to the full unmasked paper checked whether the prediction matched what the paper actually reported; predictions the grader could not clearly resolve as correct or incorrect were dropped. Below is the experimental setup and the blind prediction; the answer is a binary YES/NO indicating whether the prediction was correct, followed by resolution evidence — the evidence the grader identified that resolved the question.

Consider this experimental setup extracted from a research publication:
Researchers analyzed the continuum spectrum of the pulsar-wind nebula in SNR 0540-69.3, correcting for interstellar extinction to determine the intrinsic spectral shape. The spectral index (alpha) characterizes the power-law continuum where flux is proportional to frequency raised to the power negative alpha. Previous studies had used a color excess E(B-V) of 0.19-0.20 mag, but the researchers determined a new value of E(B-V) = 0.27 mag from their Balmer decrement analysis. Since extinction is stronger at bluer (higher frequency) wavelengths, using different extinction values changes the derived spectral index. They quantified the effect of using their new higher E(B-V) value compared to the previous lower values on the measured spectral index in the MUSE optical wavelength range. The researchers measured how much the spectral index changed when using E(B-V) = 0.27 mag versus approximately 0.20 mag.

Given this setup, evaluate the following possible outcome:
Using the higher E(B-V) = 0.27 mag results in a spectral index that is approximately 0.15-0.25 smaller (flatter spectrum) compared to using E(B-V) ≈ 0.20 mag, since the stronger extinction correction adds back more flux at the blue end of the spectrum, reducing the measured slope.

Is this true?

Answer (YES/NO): YES